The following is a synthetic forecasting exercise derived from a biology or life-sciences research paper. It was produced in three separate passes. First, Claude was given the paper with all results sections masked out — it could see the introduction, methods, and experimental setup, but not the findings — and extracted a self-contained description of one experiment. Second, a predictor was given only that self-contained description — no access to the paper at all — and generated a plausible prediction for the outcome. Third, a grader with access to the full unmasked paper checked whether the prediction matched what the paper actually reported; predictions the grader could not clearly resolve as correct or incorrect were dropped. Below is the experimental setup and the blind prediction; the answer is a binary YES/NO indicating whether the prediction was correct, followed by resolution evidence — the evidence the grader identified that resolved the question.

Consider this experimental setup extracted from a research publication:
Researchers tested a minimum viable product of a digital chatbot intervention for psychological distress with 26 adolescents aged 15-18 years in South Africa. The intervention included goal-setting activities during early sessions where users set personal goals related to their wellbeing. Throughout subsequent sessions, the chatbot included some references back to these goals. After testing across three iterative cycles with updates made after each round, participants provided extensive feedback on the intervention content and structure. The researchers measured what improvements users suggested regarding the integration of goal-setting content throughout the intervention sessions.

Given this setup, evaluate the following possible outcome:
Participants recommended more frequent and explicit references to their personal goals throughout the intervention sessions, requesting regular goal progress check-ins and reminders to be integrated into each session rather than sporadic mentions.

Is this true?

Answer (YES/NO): NO